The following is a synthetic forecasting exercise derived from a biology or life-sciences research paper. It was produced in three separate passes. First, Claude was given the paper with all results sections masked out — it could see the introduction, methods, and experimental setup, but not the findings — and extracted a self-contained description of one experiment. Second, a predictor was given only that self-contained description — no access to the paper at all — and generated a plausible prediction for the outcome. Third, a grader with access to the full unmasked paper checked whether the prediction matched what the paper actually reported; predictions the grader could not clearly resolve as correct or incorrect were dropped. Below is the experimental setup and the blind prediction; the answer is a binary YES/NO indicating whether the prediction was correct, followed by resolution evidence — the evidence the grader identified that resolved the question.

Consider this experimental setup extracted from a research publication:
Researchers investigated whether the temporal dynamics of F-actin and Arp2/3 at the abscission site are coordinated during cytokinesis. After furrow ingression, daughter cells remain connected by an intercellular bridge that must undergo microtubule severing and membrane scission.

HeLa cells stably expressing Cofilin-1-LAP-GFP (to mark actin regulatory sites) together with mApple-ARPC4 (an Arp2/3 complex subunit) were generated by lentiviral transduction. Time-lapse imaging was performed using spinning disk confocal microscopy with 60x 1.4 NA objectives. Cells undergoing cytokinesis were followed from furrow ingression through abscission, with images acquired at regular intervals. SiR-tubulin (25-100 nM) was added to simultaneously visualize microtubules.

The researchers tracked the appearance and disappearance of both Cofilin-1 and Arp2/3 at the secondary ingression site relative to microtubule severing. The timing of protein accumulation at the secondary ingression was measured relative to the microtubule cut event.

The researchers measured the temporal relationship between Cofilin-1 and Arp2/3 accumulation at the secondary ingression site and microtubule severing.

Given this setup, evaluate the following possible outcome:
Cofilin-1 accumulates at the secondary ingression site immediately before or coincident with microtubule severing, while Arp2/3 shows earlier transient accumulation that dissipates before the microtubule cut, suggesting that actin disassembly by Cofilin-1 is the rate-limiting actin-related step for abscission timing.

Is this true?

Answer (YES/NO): NO